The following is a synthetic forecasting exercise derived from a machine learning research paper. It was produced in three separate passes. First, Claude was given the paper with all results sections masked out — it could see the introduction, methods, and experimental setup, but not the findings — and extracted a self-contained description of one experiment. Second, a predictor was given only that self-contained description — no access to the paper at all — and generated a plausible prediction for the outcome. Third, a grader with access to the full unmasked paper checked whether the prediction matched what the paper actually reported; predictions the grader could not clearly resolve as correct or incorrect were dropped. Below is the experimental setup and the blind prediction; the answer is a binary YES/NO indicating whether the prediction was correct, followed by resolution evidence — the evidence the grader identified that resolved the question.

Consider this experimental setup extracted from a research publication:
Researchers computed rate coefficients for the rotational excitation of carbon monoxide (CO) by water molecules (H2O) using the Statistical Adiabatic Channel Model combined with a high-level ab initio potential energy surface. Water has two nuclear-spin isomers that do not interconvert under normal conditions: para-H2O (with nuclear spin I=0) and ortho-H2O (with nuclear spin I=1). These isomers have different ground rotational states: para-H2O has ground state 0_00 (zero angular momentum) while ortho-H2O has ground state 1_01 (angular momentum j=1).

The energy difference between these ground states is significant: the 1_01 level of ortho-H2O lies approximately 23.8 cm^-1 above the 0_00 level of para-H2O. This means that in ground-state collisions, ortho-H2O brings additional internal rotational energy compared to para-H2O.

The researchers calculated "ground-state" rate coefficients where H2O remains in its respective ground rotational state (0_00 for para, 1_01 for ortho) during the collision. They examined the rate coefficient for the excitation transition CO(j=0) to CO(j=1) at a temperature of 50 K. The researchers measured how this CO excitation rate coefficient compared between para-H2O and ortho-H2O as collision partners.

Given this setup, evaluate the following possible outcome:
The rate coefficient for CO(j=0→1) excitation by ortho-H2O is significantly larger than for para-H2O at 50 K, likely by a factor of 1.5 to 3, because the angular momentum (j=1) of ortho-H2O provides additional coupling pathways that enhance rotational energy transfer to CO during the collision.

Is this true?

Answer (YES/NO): NO